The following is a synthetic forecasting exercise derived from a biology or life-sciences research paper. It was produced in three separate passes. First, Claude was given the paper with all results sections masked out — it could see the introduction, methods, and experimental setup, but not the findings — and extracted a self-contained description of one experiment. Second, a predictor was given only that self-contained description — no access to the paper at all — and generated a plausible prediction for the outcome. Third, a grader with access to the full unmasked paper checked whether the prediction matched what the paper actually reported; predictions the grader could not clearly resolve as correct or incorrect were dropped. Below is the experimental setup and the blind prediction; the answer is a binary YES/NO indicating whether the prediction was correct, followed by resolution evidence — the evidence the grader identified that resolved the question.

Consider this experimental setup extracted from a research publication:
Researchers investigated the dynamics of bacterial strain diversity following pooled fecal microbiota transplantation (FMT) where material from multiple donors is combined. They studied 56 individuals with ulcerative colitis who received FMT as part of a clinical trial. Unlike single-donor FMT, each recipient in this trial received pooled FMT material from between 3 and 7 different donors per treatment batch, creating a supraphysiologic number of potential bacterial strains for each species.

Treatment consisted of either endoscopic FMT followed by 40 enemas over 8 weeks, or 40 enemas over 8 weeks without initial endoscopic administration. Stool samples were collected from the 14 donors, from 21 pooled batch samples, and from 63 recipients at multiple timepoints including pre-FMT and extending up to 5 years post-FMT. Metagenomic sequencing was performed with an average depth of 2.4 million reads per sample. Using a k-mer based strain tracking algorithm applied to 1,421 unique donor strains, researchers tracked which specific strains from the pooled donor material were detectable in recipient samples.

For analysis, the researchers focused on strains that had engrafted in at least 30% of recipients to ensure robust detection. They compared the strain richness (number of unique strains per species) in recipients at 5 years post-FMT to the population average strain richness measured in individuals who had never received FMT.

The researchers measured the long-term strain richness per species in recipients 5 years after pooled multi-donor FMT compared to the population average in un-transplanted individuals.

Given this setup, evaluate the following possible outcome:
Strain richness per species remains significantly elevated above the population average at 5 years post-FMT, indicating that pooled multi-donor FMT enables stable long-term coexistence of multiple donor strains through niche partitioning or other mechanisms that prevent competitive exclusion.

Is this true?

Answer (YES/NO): NO